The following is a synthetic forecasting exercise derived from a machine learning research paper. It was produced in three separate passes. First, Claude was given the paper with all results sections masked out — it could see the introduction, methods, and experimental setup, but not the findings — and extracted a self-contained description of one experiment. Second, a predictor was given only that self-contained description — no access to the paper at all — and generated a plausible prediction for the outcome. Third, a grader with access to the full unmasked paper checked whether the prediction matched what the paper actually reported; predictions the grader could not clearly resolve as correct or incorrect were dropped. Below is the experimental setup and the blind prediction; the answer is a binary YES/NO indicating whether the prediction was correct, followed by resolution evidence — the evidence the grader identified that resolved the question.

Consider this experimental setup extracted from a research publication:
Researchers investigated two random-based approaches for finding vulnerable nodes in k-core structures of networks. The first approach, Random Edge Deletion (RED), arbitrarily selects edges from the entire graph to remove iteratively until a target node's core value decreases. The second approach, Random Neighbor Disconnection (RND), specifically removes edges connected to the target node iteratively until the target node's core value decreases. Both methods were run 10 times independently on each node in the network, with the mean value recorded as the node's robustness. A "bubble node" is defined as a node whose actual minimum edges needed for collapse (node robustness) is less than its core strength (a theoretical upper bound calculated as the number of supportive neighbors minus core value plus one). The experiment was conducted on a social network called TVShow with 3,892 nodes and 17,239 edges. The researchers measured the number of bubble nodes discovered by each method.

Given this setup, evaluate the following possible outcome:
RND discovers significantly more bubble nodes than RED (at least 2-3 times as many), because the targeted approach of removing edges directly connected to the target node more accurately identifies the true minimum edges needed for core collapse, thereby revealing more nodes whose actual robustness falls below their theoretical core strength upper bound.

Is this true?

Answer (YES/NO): YES